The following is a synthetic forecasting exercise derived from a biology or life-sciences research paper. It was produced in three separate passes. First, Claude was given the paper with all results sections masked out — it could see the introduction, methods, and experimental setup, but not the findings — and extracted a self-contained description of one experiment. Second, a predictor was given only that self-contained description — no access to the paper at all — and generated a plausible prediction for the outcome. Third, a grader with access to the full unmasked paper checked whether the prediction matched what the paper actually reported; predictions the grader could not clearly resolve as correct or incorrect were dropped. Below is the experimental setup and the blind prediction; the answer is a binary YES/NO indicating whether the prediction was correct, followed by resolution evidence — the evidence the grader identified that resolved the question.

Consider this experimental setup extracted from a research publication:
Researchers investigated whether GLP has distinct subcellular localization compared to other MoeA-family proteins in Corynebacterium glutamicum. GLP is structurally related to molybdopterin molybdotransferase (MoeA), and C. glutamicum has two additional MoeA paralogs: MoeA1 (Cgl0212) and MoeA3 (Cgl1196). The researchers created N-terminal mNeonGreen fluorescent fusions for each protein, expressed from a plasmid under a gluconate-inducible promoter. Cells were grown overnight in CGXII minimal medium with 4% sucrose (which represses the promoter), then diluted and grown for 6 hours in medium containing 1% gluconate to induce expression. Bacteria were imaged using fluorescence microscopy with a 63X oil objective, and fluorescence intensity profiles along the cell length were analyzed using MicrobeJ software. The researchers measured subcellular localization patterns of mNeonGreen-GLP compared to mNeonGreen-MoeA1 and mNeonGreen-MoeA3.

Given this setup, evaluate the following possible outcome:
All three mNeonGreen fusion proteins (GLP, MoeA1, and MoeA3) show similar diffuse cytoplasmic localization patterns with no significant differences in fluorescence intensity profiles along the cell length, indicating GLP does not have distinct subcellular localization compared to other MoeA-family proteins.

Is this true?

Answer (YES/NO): NO